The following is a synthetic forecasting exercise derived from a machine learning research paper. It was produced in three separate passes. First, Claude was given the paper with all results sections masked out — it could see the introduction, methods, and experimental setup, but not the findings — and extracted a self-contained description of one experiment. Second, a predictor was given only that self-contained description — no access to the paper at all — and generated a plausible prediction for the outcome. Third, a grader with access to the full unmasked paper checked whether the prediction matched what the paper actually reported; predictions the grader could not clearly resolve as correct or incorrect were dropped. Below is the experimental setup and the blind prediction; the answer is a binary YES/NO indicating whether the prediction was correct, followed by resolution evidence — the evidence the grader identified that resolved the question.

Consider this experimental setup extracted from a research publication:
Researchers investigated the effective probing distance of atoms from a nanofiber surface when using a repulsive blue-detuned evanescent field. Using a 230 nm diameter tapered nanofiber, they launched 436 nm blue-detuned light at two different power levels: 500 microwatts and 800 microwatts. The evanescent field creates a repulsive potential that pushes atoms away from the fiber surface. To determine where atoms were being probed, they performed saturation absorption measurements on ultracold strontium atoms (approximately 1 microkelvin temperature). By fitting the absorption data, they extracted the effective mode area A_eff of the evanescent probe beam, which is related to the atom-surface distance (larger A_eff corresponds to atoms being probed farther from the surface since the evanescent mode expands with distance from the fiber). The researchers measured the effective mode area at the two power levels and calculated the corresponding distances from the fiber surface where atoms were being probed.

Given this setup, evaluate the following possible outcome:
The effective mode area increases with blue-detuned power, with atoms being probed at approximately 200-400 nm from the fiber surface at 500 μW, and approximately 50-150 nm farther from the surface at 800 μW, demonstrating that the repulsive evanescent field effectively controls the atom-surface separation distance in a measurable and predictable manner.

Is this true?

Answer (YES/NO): NO